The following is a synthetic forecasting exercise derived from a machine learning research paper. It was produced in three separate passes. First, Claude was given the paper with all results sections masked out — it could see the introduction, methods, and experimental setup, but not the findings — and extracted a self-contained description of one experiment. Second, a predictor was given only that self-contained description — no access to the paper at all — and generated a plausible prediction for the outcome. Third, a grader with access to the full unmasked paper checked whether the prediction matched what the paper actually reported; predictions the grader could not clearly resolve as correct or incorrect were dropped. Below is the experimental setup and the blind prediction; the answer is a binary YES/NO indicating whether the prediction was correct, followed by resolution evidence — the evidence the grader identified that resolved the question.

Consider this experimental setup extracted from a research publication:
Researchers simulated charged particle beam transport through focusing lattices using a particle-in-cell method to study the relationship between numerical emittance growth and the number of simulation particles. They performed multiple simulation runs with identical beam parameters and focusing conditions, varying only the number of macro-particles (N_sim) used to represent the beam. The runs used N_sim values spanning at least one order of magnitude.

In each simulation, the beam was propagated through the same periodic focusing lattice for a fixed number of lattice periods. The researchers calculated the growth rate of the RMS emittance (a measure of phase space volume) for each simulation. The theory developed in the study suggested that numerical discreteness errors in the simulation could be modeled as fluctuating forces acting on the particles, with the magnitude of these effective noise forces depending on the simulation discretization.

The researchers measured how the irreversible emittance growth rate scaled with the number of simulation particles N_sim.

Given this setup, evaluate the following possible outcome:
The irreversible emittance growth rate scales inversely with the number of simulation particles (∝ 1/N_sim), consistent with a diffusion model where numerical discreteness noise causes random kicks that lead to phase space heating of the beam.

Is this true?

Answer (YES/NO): NO